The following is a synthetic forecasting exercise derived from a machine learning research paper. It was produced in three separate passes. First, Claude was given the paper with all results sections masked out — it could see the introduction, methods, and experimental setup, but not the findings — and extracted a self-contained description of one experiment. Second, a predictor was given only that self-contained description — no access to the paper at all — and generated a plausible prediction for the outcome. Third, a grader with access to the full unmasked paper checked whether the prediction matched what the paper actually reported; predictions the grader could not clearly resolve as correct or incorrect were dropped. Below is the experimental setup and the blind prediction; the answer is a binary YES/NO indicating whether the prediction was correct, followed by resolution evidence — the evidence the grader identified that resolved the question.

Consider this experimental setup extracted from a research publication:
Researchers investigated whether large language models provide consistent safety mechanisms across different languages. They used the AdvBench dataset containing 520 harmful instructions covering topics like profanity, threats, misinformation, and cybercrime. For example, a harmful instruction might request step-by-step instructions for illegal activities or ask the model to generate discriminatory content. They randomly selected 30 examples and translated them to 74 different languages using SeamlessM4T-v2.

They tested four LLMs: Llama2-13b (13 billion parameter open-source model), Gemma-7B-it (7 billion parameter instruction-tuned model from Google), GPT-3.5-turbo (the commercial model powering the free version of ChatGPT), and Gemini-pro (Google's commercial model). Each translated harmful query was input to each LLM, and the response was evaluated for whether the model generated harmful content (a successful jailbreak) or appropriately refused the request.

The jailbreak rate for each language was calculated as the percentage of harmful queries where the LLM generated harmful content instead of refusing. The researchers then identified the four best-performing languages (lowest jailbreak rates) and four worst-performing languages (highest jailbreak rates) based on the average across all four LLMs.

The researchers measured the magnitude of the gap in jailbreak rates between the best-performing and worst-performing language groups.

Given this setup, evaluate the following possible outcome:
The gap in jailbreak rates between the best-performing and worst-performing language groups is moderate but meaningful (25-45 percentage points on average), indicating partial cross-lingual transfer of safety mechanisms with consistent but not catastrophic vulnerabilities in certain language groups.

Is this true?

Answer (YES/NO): YES